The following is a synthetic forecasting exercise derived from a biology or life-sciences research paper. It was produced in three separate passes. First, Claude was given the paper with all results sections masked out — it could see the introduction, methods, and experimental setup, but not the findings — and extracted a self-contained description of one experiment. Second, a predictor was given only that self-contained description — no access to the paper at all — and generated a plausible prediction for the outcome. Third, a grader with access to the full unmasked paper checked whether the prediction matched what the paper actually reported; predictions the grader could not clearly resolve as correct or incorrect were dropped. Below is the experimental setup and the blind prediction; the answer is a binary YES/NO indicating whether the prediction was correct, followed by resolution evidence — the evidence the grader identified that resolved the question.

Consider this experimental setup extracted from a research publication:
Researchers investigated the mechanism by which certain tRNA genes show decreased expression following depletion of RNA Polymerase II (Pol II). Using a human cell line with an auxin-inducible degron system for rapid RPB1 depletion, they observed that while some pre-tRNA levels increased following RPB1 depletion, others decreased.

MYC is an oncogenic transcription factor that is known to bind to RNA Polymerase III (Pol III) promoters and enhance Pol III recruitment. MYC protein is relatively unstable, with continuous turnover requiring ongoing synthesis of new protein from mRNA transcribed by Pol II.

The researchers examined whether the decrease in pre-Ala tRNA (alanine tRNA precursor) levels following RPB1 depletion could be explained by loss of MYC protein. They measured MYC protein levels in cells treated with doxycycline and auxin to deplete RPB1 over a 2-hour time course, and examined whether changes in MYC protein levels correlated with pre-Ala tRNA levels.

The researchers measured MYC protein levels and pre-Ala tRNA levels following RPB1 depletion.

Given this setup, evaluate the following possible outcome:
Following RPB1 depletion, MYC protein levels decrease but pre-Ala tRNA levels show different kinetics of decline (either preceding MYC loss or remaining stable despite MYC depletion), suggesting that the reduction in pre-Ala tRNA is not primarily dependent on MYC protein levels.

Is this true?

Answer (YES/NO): NO